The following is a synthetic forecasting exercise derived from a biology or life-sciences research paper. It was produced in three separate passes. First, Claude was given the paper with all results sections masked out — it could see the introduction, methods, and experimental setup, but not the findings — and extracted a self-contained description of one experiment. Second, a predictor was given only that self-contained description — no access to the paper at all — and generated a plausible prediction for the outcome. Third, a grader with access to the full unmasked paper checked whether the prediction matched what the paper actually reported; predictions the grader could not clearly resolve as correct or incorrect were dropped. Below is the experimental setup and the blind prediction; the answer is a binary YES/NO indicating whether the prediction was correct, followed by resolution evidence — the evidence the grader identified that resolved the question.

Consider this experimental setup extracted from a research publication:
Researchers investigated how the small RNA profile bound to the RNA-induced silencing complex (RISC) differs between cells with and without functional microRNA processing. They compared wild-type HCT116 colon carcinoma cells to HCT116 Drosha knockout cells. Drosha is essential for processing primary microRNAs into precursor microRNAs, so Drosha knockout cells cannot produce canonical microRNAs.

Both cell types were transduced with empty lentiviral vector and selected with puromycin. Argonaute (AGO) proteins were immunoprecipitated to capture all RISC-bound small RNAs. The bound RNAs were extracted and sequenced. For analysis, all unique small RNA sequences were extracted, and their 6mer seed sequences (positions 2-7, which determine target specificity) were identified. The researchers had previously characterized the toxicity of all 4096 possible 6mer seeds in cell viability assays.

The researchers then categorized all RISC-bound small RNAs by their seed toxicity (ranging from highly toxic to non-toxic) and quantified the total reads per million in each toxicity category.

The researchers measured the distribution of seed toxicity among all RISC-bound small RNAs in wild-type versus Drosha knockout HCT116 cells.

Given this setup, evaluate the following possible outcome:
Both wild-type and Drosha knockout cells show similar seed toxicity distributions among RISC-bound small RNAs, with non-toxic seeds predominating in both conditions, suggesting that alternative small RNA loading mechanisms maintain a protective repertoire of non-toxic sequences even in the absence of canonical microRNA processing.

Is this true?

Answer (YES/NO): NO